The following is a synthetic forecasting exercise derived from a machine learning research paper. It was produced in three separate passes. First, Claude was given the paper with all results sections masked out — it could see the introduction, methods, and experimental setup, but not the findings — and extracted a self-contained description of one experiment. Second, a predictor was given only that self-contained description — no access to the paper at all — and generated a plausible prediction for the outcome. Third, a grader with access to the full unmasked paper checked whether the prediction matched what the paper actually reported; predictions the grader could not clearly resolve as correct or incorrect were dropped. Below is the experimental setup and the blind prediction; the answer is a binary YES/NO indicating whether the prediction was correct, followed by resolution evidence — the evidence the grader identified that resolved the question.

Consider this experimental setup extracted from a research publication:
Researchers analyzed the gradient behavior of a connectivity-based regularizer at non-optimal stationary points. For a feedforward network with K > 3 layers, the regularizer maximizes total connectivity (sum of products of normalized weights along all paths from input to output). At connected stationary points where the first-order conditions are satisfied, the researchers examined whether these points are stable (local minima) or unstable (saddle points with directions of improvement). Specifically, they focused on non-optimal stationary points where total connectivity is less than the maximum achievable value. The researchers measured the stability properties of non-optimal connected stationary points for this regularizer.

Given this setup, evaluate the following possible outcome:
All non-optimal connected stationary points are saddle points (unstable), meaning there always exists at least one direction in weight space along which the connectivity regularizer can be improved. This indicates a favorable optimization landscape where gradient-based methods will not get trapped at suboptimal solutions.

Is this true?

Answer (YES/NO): YES